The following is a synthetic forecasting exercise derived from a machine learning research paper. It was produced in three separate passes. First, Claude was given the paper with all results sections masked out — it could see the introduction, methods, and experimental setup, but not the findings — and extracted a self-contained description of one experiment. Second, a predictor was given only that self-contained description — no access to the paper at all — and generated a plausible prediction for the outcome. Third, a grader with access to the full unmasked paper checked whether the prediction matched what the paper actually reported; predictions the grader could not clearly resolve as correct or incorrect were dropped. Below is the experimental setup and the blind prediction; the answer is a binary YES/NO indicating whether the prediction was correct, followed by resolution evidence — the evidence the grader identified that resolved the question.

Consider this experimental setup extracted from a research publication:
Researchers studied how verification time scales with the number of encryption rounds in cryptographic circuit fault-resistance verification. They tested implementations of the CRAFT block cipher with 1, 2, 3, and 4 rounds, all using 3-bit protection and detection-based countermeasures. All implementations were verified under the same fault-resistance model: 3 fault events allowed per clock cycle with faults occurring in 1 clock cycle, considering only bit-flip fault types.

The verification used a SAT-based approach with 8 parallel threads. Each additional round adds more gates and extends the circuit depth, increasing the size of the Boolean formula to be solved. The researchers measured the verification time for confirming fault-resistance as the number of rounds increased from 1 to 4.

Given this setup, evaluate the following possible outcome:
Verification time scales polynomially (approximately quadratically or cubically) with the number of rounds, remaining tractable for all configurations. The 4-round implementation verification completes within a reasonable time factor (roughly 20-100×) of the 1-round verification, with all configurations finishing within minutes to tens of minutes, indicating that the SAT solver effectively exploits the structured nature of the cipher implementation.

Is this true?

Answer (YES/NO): NO